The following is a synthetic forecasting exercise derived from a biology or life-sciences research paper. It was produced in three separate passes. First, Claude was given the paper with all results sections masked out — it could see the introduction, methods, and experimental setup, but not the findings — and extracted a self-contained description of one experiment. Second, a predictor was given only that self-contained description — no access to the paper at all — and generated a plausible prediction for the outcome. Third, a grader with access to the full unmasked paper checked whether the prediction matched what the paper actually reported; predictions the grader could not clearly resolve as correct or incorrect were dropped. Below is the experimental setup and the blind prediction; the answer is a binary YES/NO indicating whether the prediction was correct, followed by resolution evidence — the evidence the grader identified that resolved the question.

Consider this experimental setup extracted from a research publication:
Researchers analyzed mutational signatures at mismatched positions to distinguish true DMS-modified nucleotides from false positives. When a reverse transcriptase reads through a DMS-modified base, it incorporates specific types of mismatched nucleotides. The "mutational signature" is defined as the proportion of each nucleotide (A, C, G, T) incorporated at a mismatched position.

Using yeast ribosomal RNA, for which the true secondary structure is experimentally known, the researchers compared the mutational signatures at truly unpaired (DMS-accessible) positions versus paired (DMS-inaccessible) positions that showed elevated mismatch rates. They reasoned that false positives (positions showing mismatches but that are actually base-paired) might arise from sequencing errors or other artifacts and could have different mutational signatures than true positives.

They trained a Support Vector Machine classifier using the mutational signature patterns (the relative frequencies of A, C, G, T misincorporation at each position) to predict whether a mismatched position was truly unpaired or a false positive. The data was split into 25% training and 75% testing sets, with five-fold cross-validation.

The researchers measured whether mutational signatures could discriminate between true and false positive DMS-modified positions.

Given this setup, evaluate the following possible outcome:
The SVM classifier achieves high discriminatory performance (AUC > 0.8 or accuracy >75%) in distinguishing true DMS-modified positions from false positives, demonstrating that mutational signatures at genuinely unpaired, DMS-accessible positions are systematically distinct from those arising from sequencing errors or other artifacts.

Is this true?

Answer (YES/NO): NO